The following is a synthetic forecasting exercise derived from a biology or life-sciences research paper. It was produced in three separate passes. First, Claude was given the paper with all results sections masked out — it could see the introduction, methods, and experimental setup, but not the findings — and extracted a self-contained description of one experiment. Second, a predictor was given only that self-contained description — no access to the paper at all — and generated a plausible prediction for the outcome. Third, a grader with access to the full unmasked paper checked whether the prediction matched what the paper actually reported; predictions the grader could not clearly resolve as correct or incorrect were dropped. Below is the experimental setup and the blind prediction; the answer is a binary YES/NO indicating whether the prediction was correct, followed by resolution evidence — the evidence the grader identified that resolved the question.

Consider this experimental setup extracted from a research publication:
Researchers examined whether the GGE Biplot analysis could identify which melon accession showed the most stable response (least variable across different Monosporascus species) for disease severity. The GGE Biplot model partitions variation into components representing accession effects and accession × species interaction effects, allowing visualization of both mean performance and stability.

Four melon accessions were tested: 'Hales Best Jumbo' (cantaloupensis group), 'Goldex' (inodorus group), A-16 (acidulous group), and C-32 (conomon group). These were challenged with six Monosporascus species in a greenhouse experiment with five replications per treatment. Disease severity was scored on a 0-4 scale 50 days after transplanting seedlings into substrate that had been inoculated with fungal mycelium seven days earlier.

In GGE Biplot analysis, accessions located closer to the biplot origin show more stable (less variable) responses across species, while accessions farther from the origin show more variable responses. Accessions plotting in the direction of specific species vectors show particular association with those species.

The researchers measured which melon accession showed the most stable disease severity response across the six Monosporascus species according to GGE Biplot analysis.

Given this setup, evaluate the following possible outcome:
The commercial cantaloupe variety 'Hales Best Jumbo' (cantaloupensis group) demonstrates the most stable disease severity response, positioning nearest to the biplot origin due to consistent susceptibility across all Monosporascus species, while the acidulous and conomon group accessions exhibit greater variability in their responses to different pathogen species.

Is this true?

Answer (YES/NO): NO